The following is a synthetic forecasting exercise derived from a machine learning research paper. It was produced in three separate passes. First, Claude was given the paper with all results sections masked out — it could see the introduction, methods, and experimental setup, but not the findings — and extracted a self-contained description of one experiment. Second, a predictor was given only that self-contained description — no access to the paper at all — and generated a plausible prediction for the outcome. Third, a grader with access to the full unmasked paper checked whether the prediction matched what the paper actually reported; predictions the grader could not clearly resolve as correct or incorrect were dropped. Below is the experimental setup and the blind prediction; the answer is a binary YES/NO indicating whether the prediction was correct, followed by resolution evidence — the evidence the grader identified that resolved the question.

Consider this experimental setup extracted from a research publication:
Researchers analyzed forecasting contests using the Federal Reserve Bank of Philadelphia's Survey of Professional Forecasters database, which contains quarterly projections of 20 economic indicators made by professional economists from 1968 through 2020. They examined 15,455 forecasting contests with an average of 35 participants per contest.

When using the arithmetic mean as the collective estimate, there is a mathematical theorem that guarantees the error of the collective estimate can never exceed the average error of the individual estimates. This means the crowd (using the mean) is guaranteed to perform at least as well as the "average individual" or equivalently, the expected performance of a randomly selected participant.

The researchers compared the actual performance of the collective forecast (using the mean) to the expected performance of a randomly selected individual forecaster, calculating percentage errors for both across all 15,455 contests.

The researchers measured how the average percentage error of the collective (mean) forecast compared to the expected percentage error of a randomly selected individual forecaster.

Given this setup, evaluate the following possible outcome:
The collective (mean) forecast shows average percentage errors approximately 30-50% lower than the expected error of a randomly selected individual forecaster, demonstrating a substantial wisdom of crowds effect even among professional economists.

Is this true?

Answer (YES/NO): NO